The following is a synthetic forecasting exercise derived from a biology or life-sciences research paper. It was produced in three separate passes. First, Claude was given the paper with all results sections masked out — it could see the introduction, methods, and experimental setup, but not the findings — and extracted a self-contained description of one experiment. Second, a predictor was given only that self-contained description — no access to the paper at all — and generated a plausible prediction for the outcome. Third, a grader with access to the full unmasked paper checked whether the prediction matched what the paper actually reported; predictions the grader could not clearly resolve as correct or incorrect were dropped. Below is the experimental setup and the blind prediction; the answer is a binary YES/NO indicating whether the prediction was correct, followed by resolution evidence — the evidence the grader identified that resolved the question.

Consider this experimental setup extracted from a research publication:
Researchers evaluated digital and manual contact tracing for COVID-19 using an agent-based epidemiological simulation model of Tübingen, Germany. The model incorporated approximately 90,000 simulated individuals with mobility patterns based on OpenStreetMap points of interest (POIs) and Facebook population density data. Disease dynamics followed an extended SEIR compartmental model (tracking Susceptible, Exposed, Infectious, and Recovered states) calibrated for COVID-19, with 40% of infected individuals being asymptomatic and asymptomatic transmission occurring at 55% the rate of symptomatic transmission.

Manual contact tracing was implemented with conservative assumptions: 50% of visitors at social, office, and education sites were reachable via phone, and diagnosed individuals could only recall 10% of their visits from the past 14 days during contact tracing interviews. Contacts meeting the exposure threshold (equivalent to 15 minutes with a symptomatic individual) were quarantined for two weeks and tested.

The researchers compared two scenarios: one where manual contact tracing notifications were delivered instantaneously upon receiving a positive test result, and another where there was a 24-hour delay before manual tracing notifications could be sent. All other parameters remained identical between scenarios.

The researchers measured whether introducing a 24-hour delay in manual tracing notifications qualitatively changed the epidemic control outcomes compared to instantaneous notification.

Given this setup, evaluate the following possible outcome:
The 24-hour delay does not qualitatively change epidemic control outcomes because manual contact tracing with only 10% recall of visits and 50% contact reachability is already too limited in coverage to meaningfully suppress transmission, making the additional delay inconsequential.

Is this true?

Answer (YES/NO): NO